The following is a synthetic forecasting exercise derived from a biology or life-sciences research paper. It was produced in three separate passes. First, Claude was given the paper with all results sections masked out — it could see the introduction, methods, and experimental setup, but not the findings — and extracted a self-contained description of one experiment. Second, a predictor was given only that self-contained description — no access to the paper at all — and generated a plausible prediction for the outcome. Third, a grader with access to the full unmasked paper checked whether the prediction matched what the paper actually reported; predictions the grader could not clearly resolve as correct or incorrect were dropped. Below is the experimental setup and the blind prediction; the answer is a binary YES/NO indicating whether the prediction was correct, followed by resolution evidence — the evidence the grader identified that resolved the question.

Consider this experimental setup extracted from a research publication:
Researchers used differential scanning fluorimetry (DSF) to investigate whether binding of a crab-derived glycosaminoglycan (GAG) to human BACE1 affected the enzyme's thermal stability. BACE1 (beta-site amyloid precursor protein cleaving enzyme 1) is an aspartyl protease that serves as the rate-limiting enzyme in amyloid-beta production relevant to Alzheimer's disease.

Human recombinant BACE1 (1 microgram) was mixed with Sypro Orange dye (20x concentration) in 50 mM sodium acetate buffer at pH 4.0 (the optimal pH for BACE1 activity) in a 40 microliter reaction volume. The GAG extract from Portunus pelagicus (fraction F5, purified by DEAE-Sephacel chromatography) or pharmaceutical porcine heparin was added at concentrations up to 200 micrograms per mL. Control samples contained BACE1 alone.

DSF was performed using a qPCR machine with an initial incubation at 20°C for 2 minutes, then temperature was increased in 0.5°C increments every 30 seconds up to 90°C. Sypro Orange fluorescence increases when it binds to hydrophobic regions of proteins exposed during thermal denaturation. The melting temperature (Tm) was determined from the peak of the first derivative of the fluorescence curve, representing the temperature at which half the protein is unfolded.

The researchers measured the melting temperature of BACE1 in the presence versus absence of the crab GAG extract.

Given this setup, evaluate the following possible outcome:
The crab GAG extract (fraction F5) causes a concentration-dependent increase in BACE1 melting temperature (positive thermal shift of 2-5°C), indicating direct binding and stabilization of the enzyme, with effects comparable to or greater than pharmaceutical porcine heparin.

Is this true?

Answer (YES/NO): NO